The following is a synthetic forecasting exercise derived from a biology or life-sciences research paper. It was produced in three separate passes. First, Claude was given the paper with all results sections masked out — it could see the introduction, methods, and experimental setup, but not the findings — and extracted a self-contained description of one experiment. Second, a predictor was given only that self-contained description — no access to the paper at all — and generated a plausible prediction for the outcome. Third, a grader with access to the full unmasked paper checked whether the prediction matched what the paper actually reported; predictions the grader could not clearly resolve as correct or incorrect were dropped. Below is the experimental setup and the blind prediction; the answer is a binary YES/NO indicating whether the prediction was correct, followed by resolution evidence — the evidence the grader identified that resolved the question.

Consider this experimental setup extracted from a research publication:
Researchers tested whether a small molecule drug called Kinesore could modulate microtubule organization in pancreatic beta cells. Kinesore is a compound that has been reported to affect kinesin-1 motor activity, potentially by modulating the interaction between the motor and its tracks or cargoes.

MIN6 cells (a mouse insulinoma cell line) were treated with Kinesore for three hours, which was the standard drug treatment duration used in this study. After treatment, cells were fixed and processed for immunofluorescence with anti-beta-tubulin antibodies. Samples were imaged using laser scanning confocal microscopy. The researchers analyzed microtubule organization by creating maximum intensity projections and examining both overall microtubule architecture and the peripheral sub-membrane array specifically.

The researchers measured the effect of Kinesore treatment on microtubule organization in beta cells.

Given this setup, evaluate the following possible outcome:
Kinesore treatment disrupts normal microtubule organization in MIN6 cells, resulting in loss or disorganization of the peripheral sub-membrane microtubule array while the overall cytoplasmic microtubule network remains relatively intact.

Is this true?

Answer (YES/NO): YES